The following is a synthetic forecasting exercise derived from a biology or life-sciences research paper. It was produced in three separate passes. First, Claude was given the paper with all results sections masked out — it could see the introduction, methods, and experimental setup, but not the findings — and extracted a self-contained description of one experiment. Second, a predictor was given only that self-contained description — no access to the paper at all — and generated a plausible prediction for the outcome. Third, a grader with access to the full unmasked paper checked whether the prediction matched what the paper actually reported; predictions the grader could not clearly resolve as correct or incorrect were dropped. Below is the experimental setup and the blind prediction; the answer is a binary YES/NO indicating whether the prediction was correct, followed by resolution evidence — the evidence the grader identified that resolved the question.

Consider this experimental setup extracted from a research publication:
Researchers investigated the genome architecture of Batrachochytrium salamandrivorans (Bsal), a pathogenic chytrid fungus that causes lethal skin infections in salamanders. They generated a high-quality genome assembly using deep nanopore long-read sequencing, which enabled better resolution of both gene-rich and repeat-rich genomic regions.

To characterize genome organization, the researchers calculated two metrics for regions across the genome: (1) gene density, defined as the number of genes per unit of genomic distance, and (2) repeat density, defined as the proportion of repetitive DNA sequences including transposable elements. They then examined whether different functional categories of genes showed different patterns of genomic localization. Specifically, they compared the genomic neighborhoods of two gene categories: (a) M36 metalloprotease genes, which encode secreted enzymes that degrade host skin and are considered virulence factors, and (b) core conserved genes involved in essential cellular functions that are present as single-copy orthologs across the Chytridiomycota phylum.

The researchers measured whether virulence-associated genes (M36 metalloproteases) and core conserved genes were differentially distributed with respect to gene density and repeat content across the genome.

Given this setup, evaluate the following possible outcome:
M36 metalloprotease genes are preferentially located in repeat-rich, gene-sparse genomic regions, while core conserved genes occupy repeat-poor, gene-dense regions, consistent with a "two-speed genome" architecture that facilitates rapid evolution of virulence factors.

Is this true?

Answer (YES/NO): YES